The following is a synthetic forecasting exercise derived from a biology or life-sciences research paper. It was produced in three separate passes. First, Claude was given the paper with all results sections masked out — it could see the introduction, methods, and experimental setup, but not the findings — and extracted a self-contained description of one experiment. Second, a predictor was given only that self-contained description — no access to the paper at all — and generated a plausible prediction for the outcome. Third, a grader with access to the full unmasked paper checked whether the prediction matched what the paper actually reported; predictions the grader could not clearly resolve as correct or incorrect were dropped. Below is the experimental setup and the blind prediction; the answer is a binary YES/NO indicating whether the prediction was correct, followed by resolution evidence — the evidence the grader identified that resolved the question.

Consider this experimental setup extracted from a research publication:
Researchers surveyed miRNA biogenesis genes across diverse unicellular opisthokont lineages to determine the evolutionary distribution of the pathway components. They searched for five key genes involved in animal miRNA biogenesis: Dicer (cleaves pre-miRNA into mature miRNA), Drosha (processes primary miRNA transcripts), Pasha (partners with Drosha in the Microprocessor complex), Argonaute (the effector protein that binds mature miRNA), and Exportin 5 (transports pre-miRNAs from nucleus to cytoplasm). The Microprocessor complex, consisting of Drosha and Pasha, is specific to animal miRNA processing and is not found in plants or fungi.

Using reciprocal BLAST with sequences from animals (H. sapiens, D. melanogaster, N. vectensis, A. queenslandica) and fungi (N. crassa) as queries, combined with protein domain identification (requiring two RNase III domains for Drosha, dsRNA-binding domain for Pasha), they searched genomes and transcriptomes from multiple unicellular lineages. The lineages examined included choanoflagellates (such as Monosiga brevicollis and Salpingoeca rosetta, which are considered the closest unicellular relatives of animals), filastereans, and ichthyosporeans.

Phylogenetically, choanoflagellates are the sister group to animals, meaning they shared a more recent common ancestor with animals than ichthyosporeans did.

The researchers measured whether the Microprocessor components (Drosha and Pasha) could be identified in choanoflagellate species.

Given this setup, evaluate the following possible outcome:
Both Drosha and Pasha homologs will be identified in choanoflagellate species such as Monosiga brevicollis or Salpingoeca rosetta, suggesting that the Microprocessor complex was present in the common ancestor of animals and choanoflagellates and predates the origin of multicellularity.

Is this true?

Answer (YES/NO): NO